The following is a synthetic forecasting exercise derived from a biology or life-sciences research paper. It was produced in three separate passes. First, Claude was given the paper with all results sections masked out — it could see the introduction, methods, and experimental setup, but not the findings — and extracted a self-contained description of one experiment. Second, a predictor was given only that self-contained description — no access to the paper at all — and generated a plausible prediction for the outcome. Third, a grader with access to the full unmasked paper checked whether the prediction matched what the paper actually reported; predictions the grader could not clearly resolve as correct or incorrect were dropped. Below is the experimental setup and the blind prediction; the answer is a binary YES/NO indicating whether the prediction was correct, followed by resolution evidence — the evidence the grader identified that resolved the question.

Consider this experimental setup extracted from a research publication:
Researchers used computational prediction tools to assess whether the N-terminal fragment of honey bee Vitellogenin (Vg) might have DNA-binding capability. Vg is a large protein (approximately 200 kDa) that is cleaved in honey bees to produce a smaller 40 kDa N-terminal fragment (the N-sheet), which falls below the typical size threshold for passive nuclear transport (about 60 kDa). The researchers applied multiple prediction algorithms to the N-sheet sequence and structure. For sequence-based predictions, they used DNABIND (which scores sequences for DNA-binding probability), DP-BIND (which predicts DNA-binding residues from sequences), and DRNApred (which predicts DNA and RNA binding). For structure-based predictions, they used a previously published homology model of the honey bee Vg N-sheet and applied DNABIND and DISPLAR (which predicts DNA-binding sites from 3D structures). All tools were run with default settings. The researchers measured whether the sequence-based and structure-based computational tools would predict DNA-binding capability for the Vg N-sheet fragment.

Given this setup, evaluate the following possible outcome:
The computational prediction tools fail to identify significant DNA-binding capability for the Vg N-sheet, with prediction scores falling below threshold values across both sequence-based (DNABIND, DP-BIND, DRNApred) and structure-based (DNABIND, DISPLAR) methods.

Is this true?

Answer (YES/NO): NO